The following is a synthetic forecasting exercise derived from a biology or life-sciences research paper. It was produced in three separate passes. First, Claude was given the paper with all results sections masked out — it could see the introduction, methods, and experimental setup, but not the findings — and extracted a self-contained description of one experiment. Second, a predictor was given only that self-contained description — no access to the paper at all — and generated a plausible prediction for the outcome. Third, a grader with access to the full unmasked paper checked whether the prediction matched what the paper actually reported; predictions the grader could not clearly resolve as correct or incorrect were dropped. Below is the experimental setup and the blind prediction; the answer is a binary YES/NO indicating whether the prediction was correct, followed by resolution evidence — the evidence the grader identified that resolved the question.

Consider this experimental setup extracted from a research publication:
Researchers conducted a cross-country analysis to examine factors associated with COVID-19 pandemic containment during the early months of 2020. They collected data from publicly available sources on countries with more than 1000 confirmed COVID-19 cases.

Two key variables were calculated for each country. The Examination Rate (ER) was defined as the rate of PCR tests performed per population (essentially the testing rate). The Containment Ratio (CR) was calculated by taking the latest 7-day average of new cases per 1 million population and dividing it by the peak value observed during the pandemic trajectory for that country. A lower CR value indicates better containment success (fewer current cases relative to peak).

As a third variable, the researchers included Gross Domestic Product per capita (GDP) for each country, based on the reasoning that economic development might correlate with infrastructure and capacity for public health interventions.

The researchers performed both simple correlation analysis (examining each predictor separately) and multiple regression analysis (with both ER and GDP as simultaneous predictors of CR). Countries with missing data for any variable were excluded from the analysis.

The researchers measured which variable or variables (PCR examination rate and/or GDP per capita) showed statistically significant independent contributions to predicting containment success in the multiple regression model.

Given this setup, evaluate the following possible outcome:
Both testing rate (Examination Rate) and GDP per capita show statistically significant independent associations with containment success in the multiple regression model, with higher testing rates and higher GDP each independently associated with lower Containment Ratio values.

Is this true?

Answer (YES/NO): NO